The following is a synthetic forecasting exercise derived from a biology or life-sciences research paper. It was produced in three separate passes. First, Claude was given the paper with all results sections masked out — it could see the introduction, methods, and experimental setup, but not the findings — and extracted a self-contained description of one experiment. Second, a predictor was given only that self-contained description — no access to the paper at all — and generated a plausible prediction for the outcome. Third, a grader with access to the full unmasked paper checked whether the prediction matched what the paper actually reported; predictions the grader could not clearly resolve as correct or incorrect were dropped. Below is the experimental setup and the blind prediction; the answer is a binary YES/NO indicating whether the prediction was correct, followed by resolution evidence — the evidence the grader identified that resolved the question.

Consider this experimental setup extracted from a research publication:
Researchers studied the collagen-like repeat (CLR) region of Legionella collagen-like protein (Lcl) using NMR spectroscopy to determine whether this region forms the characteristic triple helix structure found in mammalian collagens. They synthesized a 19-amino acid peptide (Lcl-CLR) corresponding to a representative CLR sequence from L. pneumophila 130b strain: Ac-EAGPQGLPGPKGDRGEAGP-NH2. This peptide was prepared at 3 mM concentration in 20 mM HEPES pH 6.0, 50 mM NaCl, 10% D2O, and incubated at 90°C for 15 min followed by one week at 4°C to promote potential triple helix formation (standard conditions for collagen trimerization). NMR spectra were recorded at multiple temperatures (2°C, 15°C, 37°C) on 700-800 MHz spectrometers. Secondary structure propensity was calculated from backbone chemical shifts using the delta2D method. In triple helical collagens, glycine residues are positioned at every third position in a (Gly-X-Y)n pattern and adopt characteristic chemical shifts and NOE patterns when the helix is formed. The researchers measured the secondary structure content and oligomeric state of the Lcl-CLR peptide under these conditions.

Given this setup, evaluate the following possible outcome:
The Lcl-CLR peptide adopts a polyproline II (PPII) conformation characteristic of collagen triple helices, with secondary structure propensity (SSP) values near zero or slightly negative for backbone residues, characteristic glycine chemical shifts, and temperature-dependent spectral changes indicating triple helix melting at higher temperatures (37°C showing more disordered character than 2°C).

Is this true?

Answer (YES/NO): YES